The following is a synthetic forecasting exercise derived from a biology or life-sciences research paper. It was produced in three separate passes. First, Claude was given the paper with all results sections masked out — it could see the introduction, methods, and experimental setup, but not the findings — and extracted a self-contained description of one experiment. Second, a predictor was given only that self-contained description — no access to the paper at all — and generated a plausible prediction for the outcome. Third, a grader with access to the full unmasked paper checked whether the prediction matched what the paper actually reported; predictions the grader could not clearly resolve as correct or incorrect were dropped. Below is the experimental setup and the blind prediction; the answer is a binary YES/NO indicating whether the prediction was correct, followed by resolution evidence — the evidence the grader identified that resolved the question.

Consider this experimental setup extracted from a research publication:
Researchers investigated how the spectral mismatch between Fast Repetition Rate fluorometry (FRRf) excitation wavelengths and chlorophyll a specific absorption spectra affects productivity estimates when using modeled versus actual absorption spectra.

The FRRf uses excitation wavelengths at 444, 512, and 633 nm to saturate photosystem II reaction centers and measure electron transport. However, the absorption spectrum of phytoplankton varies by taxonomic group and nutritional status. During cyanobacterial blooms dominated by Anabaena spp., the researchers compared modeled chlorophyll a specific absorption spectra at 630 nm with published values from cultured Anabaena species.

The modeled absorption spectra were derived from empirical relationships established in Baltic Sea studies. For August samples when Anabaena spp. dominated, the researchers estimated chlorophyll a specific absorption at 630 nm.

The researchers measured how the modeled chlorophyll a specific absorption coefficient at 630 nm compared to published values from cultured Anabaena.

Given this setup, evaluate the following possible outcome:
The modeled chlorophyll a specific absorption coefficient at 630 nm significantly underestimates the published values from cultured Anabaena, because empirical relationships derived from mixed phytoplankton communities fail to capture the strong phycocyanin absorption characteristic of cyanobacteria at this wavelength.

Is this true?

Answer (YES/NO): YES